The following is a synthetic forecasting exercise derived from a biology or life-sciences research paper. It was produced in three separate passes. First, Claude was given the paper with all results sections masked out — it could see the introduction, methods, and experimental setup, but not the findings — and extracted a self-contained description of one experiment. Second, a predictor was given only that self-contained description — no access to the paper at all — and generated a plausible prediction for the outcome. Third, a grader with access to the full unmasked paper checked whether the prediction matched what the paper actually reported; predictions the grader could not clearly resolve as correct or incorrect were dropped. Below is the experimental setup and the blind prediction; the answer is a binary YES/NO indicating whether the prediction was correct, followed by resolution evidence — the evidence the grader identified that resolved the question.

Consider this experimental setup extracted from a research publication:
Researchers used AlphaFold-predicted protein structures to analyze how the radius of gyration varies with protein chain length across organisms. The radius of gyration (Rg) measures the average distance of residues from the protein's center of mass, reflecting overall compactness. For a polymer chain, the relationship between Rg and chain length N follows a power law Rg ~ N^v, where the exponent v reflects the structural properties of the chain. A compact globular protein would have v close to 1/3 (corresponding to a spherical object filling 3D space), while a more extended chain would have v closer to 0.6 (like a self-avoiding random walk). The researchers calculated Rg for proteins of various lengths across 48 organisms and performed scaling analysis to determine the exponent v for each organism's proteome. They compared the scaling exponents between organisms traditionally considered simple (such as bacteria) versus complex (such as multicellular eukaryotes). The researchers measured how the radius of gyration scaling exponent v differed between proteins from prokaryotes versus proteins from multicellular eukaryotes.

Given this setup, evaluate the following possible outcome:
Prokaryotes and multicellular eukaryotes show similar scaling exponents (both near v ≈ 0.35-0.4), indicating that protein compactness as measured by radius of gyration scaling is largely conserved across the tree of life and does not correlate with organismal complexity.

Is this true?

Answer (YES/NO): NO